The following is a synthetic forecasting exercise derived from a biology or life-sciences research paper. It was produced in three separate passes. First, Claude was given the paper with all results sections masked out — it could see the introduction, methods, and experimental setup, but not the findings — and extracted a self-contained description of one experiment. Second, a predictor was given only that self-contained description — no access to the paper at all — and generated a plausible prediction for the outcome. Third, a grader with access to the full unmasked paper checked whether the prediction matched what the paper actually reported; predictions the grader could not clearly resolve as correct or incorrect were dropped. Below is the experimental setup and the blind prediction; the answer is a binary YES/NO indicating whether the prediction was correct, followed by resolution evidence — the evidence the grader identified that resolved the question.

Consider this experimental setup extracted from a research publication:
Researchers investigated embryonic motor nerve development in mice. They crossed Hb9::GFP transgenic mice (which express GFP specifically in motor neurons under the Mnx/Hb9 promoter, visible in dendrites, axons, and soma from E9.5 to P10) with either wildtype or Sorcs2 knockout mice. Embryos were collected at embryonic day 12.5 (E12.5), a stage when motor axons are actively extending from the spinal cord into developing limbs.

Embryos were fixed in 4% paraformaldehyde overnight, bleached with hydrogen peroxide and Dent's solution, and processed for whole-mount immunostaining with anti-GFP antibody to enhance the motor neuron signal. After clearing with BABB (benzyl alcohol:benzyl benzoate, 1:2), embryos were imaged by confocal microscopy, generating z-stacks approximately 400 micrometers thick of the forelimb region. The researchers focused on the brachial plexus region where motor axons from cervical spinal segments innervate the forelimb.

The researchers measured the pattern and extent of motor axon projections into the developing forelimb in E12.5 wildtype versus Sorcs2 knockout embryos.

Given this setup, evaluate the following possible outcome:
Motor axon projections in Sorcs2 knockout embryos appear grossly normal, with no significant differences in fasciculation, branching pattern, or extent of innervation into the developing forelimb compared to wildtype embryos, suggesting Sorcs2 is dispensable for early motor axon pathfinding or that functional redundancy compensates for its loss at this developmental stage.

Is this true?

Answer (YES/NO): NO